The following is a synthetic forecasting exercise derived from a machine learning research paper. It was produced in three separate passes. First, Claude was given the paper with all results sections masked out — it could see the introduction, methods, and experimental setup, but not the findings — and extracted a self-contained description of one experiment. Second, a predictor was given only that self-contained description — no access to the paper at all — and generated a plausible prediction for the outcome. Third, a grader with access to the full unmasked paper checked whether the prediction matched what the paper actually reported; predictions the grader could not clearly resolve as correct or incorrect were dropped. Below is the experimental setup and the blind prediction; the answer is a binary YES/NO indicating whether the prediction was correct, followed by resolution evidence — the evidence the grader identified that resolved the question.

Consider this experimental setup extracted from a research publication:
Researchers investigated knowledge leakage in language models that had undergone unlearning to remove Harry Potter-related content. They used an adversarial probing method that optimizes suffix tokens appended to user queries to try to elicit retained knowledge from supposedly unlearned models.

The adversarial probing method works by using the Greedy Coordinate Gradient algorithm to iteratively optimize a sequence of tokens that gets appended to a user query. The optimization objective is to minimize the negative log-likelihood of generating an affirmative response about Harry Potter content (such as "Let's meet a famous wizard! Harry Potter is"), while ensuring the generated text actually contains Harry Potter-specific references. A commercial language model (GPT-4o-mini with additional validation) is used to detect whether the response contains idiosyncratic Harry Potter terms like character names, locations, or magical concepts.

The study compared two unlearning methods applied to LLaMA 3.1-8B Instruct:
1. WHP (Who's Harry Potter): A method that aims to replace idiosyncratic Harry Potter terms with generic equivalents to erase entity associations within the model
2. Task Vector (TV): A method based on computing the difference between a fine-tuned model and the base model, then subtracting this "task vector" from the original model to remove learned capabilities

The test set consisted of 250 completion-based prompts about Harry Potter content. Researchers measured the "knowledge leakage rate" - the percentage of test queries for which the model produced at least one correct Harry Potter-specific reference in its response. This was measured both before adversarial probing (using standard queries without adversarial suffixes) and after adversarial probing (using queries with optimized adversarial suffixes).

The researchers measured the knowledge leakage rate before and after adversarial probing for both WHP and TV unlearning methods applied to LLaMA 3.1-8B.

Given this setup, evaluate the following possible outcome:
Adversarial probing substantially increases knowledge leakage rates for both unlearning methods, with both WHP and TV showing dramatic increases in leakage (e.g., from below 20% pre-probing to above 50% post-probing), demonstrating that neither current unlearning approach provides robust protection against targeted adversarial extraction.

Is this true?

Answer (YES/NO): NO